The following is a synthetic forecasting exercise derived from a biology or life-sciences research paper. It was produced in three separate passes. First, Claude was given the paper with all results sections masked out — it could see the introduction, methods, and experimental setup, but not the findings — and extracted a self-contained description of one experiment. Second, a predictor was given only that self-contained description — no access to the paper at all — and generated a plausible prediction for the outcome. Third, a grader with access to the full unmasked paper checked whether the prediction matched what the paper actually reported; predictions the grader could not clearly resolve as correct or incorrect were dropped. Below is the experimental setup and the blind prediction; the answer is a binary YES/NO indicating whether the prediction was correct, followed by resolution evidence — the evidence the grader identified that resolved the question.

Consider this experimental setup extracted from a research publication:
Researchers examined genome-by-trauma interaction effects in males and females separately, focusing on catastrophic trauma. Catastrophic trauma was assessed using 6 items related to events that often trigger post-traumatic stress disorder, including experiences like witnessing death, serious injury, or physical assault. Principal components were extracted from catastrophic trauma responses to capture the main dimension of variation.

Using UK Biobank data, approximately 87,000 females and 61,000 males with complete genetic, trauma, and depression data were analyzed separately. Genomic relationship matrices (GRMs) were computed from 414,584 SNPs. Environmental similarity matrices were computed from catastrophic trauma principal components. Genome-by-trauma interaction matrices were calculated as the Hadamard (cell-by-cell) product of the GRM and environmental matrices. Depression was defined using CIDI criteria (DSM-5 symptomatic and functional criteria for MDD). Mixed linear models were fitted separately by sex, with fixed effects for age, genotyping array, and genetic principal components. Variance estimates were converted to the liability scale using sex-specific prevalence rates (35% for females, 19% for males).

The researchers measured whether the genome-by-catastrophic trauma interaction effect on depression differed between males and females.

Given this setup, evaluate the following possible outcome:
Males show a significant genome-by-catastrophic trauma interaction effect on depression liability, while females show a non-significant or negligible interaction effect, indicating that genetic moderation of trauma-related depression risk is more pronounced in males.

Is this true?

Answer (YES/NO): NO